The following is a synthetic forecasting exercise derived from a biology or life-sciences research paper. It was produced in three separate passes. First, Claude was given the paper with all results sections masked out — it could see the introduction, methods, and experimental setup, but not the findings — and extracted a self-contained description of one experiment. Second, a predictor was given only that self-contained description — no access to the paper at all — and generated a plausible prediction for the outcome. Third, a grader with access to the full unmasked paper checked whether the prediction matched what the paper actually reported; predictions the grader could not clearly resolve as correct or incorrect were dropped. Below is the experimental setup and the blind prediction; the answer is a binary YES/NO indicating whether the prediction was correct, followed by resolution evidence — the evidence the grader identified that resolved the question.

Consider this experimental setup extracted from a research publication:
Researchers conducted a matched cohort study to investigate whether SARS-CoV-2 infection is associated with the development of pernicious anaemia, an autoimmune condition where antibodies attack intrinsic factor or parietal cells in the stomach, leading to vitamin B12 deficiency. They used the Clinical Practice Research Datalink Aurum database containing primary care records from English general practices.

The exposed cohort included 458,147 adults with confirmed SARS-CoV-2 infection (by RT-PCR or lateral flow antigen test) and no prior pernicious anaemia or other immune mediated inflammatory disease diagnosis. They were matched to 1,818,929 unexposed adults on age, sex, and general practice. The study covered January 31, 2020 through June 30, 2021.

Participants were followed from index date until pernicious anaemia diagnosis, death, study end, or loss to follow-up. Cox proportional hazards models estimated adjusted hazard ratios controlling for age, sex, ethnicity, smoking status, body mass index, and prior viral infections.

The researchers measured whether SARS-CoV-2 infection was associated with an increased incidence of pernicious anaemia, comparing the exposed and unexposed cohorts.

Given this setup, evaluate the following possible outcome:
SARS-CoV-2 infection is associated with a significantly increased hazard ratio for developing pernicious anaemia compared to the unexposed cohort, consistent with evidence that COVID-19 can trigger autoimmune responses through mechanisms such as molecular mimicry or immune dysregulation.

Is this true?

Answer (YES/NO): NO